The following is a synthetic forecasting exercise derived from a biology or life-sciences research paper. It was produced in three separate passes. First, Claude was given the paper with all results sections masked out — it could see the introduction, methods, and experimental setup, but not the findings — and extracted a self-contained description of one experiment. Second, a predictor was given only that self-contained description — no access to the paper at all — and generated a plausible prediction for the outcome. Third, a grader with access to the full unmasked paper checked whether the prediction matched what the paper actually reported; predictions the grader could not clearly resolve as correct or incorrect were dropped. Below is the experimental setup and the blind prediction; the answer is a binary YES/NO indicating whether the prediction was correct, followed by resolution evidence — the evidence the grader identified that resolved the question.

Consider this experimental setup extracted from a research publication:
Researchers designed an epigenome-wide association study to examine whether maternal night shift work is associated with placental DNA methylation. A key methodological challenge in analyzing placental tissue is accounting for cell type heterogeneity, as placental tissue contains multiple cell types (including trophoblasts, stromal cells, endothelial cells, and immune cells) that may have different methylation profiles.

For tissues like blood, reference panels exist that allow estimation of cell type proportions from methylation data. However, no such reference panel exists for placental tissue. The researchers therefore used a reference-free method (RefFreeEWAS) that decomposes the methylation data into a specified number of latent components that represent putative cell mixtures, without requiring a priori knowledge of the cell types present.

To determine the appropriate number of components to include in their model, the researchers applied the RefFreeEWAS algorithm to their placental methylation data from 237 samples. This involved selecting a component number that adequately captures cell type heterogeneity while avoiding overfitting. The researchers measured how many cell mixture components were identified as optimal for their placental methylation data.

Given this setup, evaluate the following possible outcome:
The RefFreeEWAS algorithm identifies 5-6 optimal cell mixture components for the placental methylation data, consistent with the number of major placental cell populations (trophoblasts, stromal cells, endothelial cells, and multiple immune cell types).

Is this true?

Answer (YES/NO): NO